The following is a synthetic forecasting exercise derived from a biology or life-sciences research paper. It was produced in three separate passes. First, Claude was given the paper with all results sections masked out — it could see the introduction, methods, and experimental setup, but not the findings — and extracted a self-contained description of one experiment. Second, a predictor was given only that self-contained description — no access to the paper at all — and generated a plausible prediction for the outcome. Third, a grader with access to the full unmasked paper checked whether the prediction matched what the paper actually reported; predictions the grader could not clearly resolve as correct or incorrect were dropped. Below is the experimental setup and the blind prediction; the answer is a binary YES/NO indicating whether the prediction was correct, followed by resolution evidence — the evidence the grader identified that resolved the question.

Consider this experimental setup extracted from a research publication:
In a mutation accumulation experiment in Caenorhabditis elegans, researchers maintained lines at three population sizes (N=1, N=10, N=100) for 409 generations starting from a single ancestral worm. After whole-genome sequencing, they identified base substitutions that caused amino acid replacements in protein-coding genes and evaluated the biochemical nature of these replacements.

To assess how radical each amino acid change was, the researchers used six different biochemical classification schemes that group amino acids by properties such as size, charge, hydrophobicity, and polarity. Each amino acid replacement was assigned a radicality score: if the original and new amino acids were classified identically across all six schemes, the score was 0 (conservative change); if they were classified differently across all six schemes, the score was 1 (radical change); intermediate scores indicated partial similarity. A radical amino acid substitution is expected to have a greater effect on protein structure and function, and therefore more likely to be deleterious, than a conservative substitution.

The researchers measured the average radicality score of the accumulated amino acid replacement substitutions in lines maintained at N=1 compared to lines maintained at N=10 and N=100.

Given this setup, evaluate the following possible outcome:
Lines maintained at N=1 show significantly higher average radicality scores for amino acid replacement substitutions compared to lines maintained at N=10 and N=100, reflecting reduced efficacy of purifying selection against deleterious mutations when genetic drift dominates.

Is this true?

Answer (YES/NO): NO